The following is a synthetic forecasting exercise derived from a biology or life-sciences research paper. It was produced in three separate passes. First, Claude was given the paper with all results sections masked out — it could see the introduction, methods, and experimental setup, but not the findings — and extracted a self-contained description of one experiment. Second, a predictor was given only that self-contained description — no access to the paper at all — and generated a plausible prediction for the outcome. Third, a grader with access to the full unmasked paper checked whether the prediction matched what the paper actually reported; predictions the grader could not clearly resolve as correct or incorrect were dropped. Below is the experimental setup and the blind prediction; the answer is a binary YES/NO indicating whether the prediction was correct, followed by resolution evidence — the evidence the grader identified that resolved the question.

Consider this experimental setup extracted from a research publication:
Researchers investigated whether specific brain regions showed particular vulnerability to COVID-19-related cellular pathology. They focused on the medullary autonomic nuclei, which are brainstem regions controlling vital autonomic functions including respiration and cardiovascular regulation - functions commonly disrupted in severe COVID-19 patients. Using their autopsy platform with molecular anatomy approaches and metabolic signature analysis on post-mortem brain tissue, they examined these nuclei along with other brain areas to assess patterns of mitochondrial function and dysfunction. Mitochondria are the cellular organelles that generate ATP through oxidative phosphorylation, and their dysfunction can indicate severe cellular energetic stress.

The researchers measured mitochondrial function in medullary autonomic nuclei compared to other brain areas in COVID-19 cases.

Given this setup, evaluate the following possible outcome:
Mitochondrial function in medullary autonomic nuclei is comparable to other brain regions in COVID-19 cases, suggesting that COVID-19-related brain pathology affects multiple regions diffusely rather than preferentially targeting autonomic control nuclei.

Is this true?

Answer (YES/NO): NO